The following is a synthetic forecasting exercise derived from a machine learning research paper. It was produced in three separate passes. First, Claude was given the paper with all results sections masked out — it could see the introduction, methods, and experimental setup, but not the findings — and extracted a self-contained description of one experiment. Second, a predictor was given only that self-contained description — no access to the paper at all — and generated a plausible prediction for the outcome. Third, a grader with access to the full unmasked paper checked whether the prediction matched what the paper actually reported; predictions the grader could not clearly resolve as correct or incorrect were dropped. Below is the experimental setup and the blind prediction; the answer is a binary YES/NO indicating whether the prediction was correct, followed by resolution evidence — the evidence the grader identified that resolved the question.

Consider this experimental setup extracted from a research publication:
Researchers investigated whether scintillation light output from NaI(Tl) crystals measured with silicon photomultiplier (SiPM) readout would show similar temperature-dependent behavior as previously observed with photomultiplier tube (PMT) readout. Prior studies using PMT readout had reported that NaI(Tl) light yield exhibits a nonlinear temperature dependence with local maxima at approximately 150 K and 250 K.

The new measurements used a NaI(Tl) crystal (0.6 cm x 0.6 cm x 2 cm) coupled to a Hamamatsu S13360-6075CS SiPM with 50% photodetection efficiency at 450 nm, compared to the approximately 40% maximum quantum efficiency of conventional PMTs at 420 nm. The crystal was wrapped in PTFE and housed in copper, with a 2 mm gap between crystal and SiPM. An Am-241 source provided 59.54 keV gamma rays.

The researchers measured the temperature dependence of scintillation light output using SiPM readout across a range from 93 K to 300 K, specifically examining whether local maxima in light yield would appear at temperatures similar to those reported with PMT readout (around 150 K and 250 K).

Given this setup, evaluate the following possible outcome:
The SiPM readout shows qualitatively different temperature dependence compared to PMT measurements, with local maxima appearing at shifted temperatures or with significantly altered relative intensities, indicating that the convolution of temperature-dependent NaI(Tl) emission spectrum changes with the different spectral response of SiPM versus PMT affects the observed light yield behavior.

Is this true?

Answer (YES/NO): NO